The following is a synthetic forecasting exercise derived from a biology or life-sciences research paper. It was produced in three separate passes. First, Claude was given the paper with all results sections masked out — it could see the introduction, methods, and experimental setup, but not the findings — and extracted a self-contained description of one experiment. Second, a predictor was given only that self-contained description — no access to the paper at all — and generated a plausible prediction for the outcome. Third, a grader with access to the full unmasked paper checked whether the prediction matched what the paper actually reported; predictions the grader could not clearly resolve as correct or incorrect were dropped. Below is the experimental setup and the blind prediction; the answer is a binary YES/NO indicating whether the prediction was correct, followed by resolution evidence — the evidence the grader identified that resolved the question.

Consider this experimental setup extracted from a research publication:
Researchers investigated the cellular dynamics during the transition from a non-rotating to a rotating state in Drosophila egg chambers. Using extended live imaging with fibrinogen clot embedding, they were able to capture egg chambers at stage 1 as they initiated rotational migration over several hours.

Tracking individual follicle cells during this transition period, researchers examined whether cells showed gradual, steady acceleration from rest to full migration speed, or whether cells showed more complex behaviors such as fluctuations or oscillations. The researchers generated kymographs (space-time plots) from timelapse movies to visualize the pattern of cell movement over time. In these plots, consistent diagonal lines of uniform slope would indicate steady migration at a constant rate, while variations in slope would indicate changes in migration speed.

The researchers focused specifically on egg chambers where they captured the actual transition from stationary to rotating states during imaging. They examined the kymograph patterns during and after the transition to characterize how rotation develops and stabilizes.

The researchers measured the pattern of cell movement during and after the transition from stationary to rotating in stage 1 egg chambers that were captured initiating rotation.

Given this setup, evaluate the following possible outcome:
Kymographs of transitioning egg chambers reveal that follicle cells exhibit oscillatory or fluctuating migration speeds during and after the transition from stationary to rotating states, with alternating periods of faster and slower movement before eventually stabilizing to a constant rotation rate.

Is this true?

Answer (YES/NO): NO